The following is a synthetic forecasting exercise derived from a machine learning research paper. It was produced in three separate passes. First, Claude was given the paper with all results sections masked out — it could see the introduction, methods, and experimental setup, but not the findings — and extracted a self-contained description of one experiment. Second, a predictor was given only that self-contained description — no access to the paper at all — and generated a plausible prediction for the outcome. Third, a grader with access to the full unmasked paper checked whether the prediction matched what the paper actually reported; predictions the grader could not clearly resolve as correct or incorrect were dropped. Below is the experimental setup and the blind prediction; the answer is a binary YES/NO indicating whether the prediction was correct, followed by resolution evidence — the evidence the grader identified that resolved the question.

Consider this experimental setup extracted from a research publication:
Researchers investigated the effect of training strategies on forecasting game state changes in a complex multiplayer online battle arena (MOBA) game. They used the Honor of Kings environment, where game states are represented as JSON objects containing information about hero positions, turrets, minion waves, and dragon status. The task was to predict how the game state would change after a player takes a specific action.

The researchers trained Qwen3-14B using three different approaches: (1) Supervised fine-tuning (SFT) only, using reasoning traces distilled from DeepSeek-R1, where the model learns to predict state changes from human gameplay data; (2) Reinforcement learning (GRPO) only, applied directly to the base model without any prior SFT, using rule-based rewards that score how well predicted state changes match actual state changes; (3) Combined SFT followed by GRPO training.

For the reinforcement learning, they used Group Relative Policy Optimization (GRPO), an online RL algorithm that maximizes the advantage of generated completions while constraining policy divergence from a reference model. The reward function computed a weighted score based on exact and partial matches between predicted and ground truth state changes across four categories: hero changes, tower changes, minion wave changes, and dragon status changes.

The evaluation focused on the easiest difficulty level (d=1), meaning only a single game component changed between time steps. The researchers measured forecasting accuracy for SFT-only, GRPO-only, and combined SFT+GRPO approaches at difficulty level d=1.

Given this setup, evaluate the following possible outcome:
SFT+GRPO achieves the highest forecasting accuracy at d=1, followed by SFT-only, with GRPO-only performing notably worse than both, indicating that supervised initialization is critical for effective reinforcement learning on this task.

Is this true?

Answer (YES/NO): NO